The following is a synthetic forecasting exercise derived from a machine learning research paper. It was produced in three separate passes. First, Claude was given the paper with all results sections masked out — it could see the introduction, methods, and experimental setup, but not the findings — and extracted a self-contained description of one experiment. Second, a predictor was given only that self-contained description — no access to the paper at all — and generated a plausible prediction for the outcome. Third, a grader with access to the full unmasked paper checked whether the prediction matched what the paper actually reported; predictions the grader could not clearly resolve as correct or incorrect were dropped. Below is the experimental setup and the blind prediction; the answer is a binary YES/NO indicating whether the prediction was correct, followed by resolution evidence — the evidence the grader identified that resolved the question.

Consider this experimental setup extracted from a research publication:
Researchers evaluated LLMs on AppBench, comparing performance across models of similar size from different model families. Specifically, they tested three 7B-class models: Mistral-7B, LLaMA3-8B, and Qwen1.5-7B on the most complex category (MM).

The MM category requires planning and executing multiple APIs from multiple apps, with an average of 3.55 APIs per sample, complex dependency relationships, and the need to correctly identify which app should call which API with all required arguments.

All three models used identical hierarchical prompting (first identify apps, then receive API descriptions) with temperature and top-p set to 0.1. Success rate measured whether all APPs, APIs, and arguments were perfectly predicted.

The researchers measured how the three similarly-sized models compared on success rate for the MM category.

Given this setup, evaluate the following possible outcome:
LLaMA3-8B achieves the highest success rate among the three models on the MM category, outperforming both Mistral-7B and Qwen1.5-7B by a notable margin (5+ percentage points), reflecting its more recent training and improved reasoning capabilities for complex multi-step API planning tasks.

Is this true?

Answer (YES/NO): NO